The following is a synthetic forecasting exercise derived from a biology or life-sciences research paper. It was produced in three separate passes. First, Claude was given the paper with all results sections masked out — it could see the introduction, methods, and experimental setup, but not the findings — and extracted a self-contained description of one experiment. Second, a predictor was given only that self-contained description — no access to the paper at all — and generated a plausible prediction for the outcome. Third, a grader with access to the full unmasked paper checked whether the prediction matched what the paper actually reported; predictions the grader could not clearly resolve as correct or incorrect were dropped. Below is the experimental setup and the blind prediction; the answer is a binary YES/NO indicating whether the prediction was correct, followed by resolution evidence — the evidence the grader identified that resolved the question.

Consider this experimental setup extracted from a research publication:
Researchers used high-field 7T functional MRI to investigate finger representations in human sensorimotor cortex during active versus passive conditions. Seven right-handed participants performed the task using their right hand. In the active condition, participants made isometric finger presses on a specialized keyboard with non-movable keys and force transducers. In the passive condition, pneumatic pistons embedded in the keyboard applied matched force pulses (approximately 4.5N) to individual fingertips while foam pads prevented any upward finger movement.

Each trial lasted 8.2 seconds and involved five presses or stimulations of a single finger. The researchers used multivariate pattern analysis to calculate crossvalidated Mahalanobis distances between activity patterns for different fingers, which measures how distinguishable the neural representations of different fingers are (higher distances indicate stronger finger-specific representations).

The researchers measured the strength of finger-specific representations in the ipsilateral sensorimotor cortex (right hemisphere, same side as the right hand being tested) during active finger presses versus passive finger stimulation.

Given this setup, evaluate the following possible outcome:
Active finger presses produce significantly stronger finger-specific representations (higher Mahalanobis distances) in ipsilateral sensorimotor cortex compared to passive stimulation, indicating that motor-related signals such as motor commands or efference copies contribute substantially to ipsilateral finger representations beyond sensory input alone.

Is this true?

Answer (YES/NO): YES